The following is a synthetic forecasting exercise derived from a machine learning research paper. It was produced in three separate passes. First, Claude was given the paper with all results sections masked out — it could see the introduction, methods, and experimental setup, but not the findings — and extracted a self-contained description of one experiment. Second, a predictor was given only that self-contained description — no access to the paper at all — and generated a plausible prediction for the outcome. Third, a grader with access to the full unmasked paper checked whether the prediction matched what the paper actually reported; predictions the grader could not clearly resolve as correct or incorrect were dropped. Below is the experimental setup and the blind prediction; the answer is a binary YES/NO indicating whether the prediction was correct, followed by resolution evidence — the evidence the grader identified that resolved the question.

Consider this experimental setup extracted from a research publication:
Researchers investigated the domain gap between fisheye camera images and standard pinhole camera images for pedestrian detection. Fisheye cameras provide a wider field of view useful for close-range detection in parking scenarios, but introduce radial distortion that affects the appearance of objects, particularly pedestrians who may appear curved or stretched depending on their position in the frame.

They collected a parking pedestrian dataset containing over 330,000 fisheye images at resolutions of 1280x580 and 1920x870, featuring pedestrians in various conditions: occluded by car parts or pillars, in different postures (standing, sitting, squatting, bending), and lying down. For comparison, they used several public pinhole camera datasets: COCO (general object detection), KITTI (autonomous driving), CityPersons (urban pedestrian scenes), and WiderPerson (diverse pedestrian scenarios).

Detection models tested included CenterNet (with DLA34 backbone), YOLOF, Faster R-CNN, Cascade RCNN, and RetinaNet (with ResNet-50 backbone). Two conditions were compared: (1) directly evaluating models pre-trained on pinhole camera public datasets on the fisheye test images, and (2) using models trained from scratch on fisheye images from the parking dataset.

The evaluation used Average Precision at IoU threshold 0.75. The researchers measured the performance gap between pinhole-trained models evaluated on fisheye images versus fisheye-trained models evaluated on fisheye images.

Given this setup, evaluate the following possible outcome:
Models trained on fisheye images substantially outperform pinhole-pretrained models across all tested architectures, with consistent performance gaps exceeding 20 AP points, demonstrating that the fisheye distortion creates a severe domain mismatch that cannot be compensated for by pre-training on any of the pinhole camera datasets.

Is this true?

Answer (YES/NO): NO